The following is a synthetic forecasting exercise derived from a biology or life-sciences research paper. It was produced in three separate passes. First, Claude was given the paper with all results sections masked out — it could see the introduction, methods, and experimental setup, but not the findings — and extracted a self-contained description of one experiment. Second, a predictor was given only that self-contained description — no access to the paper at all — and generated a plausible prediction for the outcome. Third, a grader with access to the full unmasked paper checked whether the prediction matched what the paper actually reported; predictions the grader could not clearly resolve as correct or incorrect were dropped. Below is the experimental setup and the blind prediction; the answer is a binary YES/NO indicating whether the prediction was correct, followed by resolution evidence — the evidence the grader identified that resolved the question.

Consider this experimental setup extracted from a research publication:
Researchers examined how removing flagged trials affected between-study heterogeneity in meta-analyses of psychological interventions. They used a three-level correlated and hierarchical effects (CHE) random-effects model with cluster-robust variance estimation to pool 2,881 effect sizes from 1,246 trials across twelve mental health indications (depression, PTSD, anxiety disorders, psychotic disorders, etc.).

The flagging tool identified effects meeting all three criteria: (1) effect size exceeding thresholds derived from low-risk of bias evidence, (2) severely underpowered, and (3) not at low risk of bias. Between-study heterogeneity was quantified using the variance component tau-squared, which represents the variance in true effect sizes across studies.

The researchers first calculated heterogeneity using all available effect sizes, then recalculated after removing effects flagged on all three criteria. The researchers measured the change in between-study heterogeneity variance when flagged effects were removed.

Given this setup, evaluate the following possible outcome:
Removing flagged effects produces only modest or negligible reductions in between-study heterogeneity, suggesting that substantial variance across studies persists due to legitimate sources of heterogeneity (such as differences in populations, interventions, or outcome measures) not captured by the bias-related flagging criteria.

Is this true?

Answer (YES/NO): NO